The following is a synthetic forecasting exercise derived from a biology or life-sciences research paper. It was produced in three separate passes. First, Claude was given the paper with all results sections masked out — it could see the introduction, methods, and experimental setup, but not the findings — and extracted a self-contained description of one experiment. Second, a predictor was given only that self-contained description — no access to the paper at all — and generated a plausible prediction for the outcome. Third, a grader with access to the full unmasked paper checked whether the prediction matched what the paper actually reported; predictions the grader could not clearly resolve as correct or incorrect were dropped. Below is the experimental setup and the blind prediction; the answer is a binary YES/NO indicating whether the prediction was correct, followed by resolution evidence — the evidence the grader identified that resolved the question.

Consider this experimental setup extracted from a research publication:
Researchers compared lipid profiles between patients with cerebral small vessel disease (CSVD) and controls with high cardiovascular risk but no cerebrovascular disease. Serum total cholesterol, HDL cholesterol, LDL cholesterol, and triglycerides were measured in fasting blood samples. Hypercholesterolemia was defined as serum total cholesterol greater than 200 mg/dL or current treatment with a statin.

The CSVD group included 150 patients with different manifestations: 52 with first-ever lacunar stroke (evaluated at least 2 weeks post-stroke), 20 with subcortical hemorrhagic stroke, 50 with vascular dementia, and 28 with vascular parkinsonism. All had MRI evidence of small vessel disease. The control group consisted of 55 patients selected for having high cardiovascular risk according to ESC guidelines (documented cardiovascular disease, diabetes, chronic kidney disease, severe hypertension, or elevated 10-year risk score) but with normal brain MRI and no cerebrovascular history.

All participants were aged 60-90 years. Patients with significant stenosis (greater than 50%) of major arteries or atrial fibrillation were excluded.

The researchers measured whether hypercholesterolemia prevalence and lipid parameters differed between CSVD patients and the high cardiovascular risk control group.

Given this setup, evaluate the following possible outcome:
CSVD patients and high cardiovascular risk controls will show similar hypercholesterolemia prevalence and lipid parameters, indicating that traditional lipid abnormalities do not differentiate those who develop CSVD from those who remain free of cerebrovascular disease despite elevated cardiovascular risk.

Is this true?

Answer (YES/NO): NO